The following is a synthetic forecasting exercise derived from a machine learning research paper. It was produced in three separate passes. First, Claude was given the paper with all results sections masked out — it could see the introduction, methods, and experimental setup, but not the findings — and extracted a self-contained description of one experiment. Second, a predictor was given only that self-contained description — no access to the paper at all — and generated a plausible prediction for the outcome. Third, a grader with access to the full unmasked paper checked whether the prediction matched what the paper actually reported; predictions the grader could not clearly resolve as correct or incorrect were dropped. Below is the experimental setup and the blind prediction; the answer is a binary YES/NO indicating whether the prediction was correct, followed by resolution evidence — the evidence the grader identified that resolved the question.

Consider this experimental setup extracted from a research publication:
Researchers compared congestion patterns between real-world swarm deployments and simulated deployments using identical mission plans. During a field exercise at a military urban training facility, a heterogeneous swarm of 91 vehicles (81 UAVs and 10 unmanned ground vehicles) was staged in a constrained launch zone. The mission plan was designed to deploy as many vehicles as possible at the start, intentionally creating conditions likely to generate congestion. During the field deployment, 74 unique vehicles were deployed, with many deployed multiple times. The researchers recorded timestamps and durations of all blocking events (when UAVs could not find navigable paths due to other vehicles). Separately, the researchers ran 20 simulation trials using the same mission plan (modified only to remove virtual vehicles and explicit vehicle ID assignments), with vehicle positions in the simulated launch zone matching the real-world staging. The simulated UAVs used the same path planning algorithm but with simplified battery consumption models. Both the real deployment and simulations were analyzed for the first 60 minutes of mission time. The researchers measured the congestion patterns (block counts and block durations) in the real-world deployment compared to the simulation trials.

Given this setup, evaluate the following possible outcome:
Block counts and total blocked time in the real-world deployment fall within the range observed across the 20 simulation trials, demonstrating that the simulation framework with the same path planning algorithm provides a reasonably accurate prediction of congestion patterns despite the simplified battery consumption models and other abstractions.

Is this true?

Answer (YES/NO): YES